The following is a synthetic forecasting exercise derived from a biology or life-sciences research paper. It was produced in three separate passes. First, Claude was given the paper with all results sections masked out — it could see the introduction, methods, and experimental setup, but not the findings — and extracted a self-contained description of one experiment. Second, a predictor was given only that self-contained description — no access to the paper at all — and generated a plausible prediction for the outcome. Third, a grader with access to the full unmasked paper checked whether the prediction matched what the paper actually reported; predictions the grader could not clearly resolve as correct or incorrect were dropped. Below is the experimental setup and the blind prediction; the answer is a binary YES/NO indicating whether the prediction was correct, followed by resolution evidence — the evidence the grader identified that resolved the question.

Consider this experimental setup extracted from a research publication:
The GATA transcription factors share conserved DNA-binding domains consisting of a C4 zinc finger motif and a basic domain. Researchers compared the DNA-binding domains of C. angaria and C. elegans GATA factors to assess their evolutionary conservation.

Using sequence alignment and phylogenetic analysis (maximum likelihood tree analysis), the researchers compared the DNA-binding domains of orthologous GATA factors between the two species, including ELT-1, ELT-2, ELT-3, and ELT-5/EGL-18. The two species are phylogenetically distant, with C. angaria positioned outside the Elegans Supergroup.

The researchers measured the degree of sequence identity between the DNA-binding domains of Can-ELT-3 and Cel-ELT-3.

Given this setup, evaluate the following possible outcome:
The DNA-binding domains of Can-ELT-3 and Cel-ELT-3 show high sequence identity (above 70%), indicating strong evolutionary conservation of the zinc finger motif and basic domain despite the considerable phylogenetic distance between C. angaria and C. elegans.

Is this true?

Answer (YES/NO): YES